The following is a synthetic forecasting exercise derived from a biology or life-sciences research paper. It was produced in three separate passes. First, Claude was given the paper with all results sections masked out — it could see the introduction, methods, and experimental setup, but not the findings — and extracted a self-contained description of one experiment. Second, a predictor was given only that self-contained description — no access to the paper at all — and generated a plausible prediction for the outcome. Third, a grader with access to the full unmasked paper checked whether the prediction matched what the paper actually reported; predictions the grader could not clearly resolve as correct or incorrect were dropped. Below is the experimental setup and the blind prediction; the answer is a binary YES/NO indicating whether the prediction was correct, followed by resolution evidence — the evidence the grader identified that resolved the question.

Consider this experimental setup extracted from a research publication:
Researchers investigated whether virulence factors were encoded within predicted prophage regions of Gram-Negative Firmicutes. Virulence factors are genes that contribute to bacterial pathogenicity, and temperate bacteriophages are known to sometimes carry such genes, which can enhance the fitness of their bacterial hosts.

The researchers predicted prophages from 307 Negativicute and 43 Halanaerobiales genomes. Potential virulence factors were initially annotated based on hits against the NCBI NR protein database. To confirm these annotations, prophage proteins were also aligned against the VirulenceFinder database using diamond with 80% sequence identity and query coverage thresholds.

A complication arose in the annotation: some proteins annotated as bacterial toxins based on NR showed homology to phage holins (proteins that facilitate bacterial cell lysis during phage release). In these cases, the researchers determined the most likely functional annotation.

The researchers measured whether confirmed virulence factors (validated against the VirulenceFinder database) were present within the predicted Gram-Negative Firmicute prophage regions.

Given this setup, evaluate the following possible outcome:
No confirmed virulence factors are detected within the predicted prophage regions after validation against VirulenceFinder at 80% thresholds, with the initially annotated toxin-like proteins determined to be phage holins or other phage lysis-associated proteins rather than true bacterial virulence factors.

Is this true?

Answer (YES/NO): YES